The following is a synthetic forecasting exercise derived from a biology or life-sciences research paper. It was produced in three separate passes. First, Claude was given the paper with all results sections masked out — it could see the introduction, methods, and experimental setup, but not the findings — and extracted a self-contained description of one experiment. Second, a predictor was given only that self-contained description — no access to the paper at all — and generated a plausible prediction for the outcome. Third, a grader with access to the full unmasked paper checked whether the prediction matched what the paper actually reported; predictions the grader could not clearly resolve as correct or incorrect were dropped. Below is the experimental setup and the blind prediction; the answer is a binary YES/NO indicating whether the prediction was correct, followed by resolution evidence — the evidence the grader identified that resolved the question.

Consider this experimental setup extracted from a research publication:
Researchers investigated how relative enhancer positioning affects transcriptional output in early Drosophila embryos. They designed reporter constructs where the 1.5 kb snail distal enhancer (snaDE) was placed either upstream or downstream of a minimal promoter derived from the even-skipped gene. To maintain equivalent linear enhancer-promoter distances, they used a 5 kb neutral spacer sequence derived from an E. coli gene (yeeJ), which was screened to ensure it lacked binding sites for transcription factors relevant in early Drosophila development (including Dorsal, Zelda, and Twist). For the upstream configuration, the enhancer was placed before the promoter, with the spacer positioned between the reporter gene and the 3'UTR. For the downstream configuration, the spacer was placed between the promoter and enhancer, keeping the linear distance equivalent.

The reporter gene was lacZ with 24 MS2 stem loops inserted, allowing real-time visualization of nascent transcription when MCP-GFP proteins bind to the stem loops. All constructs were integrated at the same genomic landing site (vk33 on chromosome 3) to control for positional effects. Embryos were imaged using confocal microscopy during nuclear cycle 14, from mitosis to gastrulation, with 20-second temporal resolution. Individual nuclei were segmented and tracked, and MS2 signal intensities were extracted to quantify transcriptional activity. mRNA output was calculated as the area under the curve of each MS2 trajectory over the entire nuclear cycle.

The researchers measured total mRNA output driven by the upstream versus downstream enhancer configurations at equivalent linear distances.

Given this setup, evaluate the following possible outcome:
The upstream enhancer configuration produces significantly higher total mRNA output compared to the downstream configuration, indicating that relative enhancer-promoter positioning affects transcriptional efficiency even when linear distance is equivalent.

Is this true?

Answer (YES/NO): YES